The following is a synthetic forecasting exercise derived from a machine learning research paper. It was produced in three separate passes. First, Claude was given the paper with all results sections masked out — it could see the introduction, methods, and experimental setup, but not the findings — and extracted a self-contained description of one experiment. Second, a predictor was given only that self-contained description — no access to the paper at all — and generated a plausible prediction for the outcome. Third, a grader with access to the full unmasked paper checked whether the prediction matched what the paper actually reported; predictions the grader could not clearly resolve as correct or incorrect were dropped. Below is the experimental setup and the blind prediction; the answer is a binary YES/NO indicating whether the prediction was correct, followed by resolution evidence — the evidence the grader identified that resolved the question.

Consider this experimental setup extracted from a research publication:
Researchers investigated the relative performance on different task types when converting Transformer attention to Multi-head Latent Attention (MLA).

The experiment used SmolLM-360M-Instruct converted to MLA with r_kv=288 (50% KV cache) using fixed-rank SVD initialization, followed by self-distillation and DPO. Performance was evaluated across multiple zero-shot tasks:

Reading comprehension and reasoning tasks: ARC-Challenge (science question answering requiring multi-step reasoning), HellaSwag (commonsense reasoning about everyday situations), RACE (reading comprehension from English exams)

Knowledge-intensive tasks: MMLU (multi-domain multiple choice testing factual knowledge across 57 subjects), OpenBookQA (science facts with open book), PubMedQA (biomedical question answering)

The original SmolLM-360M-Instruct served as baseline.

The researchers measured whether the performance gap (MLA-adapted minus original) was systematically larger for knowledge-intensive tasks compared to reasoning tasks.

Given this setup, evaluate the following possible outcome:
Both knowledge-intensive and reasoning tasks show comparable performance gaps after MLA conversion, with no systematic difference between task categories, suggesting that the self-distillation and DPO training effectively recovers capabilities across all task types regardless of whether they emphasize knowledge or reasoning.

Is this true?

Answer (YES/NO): NO